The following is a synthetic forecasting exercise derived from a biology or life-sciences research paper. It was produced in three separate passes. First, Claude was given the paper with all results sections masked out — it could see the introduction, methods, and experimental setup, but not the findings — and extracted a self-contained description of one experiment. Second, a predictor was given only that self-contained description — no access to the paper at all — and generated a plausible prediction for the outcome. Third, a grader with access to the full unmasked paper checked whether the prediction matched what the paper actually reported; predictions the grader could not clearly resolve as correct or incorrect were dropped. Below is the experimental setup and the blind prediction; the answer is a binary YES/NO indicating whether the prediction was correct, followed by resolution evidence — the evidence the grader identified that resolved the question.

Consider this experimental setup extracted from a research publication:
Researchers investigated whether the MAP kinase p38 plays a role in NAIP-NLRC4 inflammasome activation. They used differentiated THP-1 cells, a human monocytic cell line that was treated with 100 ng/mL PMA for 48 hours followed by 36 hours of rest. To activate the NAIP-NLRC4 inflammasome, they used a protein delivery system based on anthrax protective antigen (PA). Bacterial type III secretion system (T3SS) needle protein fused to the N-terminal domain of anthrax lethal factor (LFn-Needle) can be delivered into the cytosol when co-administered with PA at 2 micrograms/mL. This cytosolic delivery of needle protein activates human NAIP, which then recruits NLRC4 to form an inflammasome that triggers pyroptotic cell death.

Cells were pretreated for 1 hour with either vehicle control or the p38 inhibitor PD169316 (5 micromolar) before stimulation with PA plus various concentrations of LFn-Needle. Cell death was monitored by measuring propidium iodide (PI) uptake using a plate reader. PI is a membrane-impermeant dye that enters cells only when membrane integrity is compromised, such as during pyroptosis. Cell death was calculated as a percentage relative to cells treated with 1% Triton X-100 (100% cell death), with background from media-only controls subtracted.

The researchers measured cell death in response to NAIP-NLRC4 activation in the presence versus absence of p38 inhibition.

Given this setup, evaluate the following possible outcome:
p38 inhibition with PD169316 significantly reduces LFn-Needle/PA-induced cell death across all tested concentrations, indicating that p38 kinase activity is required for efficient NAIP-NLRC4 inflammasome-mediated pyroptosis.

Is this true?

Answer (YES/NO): NO